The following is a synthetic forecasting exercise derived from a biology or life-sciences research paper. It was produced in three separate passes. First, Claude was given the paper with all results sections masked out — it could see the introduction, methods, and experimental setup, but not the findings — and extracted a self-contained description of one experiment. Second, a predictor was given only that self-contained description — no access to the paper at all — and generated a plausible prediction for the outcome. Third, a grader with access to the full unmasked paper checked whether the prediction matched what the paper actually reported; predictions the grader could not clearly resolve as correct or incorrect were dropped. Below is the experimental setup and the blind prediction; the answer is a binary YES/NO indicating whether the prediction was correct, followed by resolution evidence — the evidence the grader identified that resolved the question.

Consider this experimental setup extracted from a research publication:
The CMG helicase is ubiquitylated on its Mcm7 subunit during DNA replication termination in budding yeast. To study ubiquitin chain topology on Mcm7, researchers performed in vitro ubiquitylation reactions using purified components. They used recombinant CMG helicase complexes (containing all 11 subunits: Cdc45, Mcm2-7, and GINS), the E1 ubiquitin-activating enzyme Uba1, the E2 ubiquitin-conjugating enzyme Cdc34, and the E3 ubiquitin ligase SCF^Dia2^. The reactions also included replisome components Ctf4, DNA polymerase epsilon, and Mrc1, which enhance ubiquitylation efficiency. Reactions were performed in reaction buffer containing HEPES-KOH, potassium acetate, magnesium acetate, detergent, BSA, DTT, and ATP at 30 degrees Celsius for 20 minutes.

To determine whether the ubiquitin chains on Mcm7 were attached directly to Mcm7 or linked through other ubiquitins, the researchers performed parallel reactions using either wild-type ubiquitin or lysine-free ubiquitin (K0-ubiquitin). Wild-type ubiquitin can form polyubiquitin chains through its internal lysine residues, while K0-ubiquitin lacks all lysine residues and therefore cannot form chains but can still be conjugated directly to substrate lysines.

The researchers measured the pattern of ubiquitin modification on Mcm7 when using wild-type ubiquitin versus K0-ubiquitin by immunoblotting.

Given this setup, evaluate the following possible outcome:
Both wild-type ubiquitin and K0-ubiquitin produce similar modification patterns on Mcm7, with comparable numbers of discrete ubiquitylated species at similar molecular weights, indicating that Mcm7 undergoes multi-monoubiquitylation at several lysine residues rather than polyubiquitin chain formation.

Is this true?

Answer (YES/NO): NO